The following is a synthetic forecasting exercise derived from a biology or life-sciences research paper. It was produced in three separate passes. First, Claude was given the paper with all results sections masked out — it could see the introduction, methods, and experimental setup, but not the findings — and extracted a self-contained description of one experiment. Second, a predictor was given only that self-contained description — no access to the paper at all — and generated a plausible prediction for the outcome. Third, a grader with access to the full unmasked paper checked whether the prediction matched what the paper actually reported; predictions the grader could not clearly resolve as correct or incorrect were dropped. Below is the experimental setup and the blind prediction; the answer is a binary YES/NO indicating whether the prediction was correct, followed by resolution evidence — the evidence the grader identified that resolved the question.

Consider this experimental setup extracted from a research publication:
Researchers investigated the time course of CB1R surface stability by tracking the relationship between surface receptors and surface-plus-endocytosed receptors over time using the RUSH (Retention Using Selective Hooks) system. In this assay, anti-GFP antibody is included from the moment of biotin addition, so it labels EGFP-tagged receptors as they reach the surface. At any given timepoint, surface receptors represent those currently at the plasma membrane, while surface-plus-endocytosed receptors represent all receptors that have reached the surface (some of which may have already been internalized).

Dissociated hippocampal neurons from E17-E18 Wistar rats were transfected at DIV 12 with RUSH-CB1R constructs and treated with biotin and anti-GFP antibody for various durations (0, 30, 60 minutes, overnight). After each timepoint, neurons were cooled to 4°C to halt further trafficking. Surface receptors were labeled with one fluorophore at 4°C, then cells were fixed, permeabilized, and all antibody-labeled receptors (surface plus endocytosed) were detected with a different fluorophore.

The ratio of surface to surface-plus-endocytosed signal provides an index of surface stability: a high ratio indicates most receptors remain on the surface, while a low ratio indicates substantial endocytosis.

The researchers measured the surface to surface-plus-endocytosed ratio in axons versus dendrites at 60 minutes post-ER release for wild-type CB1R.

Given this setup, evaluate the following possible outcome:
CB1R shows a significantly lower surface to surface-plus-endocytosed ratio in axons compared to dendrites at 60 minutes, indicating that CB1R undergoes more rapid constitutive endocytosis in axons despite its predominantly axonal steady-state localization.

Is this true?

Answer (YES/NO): NO